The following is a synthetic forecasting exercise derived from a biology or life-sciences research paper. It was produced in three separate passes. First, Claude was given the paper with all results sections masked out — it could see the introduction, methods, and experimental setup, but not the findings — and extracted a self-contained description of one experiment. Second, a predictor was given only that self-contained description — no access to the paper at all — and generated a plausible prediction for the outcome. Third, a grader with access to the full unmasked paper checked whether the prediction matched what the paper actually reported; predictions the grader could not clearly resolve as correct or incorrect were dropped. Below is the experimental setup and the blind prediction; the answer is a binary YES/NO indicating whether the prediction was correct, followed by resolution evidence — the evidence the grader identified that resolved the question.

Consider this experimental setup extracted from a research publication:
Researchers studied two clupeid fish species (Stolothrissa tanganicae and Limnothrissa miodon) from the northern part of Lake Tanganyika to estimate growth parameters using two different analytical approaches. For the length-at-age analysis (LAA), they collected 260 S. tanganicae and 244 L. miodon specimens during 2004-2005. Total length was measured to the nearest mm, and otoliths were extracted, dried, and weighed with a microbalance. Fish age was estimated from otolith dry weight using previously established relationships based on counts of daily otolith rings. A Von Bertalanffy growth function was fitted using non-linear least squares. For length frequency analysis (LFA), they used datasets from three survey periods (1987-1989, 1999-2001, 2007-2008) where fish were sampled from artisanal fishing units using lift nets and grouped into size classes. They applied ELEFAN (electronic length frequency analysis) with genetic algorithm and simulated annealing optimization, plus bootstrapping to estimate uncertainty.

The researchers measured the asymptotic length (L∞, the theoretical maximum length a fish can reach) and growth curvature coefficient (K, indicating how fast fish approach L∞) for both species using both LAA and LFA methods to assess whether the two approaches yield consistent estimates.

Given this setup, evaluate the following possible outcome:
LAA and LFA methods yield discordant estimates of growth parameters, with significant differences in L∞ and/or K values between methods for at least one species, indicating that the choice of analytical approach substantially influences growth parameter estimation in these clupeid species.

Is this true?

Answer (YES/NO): YES